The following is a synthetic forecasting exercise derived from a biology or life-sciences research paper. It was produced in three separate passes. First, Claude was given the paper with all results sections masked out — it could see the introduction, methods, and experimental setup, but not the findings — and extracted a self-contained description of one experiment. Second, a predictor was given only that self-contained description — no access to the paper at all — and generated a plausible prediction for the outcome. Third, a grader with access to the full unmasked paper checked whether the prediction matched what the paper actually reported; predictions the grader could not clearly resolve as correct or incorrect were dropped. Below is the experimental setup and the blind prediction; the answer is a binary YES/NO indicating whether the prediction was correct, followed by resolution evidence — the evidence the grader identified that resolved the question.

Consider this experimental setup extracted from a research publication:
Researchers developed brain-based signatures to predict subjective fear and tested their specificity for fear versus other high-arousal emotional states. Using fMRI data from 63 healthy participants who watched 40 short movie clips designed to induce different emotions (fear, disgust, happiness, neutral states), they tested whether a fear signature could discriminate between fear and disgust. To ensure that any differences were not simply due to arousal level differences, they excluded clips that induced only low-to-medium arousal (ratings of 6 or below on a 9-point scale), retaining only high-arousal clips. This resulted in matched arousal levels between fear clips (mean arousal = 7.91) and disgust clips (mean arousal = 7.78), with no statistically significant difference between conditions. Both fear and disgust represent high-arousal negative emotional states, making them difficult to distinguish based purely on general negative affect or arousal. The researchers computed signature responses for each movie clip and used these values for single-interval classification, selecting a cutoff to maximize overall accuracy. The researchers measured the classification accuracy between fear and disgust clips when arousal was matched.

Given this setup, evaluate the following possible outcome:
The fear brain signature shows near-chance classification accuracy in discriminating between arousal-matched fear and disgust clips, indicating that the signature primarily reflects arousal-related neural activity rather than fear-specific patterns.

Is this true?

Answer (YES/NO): NO